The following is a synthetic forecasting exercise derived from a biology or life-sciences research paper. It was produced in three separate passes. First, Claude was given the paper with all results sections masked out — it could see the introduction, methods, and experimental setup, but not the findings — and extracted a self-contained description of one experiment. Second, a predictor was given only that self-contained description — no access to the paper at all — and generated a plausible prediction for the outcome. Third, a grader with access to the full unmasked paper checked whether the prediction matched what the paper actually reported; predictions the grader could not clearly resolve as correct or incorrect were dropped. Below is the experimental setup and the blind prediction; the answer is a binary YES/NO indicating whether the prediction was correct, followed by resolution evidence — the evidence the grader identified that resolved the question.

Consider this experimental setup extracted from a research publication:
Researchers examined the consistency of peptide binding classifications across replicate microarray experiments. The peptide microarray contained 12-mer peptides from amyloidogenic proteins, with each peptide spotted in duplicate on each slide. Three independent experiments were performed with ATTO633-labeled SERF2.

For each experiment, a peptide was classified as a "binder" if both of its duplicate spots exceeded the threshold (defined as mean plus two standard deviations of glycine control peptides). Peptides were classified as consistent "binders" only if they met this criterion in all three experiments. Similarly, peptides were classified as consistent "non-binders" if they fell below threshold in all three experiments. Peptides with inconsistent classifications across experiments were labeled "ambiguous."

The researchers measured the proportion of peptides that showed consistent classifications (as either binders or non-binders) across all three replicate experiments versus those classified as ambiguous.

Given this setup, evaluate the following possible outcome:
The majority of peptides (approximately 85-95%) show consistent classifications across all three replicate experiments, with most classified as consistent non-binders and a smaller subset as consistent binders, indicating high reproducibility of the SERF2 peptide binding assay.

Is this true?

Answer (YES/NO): YES